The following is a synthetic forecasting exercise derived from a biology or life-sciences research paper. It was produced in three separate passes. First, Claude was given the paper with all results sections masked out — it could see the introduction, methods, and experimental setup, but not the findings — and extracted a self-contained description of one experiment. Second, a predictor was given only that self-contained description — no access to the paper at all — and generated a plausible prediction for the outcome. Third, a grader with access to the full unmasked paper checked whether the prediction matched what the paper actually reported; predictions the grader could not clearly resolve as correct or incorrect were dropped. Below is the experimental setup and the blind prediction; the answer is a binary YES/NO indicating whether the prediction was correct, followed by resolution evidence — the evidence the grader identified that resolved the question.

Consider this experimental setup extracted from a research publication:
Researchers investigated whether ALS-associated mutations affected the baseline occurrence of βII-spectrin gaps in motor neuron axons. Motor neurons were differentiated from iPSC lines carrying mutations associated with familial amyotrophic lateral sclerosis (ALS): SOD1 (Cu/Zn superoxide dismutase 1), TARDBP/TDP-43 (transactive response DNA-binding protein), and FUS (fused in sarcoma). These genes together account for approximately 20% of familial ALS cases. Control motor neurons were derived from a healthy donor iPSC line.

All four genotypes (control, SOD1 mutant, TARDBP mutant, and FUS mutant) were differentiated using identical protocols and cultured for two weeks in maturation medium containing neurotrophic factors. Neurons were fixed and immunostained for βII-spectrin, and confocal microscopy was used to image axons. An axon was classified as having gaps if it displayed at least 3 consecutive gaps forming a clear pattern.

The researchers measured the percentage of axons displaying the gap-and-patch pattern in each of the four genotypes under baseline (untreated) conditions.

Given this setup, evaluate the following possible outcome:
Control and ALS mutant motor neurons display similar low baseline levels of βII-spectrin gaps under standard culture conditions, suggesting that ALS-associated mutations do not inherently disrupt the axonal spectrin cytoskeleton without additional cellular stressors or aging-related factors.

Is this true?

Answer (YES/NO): YES